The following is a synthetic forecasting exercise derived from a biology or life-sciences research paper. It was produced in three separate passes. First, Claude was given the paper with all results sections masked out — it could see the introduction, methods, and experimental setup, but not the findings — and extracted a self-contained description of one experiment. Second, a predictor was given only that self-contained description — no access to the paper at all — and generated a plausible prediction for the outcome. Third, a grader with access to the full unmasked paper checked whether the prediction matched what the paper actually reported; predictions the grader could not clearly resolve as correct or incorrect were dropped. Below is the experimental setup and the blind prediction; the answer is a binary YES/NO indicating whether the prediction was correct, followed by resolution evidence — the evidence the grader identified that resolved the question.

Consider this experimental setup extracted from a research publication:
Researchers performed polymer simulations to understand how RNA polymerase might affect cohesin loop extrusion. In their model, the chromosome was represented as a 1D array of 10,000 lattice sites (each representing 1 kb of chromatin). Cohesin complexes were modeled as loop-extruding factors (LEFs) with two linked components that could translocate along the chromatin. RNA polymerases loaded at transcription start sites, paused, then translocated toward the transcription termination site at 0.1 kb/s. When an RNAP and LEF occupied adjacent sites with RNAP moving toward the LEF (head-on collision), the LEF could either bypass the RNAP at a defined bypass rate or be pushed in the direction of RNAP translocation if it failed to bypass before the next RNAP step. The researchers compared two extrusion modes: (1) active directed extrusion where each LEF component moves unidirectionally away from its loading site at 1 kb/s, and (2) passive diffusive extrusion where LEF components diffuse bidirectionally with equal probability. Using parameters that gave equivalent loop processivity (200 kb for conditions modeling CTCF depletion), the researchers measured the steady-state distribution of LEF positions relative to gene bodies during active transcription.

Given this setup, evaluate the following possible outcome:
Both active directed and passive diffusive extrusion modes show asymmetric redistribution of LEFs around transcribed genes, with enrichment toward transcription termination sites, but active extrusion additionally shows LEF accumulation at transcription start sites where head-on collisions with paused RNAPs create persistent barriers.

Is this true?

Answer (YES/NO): NO